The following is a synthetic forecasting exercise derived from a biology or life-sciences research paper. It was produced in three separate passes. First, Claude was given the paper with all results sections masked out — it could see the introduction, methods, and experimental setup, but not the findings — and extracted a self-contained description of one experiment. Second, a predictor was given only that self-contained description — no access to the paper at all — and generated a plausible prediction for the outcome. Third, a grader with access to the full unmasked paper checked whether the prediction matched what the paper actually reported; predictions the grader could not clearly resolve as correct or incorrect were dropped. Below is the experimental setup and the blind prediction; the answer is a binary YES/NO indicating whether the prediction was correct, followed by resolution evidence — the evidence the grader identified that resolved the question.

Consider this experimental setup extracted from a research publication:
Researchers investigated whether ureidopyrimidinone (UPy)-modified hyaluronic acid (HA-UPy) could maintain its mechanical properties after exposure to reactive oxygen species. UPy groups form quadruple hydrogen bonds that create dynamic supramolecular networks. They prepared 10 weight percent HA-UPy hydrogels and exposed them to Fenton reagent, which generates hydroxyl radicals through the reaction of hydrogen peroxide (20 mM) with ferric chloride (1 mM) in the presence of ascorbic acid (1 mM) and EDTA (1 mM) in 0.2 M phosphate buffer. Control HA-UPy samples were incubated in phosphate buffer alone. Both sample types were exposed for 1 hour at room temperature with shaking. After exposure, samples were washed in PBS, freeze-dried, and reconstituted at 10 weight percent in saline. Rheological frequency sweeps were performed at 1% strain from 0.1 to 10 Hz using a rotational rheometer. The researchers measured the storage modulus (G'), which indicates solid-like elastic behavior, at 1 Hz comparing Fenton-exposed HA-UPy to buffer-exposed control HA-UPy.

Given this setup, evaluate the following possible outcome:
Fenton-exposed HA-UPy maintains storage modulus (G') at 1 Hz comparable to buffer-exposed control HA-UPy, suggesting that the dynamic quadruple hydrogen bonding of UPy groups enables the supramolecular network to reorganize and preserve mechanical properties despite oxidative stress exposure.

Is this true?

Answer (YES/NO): NO